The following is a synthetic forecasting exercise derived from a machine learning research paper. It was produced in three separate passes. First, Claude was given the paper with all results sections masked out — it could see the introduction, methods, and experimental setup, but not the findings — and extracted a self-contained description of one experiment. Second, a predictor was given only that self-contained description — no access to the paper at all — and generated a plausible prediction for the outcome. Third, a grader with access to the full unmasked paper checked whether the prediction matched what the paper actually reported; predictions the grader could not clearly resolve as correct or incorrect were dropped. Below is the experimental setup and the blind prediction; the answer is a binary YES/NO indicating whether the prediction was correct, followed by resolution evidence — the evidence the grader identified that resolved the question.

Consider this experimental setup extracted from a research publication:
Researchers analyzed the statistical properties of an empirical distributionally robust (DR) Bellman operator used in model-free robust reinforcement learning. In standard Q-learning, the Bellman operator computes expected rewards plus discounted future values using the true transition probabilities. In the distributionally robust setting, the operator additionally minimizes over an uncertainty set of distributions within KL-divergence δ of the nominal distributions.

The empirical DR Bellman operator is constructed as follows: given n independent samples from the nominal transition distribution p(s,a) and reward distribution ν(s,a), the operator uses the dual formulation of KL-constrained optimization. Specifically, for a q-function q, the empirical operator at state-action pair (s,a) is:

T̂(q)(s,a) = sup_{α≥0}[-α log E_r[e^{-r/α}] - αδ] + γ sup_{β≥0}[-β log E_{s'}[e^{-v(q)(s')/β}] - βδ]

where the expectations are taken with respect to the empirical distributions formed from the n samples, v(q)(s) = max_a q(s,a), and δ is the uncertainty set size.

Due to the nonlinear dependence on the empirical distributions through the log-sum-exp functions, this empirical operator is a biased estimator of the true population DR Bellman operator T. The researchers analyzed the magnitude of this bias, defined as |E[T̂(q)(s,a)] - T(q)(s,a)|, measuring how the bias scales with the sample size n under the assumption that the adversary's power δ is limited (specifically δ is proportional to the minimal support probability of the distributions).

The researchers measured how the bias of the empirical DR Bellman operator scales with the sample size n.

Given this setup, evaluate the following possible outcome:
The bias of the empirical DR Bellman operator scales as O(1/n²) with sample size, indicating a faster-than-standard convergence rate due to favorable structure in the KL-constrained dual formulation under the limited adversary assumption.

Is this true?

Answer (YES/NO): NO